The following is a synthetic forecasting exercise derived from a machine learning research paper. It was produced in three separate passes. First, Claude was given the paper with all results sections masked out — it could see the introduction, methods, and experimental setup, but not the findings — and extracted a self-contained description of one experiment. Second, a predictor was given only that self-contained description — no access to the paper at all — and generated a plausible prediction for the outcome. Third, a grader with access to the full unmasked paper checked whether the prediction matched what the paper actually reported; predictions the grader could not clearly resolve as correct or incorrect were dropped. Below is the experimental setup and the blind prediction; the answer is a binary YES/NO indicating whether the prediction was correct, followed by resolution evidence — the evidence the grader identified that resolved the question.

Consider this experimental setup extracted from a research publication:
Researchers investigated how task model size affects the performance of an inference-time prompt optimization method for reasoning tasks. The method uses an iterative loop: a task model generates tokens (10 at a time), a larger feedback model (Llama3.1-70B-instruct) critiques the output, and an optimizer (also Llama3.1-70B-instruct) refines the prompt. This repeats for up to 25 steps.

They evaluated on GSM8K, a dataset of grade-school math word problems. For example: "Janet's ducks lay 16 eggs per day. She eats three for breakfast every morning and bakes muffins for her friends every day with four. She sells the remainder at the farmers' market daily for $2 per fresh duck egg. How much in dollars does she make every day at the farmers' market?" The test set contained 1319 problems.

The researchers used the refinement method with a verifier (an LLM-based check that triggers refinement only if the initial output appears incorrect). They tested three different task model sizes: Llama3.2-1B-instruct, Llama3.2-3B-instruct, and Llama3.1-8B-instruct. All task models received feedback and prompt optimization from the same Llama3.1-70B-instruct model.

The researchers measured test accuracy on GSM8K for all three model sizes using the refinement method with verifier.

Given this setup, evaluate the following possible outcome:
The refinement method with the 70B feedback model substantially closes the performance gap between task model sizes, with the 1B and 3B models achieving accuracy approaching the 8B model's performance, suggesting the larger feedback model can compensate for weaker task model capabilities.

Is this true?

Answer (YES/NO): NO